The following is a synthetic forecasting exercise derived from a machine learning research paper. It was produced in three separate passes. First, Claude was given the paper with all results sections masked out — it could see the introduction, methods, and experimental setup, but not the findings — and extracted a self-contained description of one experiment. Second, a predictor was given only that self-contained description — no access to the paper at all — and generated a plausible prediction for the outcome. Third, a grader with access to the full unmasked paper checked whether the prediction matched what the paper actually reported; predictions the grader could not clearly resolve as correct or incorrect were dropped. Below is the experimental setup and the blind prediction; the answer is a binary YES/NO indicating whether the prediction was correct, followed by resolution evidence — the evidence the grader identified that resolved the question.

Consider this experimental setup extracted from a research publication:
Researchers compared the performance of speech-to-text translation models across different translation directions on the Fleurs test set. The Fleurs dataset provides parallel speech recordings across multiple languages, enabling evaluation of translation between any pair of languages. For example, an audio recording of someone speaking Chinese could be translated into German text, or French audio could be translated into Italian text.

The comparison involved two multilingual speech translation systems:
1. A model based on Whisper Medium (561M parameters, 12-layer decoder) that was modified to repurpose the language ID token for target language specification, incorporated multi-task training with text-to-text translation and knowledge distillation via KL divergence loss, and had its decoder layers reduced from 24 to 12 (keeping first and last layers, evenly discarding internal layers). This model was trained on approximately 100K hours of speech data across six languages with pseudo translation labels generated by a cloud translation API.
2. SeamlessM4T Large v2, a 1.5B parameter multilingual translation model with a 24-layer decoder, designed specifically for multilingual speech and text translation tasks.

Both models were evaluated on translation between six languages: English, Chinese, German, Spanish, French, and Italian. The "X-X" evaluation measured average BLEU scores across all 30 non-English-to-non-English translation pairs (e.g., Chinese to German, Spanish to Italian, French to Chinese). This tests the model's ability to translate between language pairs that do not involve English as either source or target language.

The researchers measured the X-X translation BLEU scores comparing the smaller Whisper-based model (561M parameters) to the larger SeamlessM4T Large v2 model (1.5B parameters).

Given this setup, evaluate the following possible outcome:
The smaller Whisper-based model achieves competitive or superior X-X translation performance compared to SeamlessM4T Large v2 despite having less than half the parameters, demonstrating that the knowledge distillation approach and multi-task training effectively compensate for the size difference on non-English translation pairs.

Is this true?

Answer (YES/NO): YES